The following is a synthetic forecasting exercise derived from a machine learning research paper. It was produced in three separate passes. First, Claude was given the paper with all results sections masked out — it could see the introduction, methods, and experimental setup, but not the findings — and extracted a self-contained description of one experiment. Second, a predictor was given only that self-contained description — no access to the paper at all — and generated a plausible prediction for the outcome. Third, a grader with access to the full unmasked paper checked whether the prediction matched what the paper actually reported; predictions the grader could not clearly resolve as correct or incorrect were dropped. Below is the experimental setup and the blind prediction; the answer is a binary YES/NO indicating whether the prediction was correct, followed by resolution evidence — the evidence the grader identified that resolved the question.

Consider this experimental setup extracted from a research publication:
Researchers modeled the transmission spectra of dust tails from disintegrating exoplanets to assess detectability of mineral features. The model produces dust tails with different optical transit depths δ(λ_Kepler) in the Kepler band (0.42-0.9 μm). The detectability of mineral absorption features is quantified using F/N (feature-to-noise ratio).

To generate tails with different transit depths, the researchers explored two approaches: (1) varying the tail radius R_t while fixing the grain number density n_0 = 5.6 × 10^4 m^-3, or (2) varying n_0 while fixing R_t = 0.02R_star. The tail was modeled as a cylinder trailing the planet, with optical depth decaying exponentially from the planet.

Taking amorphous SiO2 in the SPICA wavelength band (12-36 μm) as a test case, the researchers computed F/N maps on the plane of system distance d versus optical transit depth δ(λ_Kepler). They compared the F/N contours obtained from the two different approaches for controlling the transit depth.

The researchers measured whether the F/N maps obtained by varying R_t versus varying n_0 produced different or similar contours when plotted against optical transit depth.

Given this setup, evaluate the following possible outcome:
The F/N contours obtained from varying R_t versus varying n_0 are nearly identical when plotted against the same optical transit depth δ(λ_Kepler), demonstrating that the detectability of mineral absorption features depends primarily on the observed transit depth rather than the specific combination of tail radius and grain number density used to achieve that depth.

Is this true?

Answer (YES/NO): YES